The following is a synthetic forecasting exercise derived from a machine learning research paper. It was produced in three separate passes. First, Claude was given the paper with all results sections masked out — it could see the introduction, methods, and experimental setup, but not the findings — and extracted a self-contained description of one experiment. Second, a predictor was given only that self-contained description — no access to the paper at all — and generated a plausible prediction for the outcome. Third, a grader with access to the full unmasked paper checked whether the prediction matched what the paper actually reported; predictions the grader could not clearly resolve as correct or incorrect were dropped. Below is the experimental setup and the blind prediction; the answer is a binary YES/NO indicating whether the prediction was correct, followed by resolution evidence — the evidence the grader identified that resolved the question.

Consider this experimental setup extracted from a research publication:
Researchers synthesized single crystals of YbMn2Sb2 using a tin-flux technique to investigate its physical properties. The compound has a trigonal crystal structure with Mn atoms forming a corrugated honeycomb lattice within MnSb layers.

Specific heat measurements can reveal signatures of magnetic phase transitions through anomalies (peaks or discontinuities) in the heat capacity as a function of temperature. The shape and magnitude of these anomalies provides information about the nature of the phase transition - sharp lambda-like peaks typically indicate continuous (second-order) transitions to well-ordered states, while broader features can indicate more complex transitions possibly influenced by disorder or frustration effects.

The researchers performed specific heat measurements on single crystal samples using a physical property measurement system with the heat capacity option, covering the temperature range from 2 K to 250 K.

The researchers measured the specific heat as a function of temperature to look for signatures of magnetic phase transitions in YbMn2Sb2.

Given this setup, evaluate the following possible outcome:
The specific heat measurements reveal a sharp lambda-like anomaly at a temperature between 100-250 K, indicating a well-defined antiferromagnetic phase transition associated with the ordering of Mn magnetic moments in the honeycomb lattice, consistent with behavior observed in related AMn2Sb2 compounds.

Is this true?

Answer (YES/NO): NO